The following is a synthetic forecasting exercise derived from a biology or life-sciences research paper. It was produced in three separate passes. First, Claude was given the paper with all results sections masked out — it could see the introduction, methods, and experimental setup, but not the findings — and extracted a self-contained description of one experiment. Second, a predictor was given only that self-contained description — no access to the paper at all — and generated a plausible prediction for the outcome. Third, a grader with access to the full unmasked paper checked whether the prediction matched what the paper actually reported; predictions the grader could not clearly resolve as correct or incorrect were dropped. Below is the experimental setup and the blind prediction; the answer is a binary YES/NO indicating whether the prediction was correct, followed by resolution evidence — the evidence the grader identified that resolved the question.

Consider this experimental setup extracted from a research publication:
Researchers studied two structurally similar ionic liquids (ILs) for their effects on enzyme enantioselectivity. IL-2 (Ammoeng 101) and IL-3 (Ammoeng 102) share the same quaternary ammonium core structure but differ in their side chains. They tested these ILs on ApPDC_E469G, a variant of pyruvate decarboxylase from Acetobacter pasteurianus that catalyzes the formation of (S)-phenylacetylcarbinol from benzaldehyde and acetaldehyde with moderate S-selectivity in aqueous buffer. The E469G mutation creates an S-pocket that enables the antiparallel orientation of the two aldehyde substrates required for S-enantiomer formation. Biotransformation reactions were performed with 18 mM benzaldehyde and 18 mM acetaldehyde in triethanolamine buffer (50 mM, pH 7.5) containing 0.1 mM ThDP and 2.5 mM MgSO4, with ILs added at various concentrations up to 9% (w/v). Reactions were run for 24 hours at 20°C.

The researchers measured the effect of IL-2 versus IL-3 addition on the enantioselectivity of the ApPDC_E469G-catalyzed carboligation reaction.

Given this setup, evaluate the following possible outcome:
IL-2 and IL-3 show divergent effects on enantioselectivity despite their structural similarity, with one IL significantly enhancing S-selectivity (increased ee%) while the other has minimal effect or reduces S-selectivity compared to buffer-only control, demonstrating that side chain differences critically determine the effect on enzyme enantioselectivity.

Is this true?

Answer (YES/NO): NO